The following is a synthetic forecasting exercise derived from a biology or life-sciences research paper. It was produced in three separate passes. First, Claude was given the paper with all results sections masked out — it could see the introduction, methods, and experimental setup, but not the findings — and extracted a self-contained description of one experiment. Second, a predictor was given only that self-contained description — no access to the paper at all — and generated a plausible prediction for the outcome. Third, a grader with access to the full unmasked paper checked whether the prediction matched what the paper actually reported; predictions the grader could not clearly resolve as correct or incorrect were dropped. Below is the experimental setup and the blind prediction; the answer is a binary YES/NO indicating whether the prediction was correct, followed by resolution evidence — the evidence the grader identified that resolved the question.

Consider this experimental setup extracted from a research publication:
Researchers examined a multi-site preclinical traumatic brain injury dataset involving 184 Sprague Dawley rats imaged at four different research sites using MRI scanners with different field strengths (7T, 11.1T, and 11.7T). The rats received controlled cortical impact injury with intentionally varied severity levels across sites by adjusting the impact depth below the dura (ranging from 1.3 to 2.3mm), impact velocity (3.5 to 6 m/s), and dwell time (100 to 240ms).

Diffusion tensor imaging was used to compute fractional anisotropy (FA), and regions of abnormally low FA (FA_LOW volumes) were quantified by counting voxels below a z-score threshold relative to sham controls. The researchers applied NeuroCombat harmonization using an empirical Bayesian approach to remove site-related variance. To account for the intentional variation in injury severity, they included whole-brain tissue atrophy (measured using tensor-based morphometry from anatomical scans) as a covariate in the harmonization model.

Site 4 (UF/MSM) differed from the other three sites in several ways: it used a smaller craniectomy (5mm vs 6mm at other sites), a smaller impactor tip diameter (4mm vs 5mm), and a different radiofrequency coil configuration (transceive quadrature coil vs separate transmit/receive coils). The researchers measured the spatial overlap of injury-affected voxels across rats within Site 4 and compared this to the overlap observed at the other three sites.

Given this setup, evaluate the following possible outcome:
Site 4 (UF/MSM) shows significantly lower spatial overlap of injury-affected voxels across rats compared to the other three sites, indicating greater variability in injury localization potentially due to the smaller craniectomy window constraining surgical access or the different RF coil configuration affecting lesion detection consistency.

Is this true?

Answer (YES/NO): YES